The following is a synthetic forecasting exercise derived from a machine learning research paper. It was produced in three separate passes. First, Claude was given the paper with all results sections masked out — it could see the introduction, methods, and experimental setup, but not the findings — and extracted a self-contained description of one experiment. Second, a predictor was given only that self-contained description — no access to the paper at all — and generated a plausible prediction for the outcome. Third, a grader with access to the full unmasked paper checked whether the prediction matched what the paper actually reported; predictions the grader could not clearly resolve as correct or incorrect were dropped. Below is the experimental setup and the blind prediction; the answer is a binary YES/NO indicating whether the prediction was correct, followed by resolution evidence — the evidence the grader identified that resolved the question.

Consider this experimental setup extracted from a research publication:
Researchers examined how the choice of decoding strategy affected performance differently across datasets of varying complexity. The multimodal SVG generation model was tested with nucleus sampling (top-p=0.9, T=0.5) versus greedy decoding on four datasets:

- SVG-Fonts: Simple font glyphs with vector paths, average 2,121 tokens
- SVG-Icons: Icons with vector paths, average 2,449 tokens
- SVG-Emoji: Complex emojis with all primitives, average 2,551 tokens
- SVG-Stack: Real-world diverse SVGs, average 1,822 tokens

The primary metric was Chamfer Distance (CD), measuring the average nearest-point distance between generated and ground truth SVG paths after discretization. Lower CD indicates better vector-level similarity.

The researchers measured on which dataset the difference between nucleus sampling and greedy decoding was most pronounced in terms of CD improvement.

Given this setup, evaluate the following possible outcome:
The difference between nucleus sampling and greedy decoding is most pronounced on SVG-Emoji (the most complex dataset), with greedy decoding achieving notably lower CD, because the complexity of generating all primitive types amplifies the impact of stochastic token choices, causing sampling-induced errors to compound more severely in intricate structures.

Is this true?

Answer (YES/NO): NO